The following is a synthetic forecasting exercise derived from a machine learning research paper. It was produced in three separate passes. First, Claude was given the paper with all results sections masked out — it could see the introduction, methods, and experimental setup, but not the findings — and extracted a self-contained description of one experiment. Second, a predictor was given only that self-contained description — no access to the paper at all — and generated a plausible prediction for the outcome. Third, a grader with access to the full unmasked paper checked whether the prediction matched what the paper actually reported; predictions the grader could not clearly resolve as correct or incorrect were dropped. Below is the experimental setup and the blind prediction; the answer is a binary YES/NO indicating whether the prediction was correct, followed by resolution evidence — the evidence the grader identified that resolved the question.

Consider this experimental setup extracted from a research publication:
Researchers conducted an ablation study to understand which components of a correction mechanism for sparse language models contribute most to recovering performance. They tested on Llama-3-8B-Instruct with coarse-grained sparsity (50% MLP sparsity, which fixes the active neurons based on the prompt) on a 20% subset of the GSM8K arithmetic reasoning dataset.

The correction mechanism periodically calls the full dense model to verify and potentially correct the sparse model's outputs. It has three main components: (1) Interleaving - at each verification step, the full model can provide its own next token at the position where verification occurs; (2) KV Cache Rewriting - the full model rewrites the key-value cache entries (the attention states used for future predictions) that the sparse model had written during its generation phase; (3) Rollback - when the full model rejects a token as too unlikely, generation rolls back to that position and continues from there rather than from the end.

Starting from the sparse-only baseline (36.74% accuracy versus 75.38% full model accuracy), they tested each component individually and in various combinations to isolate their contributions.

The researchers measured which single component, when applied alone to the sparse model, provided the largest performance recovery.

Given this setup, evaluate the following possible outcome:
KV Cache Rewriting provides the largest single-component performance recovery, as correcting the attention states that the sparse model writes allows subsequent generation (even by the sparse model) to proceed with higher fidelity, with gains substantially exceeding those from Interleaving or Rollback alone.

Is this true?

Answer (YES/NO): NO